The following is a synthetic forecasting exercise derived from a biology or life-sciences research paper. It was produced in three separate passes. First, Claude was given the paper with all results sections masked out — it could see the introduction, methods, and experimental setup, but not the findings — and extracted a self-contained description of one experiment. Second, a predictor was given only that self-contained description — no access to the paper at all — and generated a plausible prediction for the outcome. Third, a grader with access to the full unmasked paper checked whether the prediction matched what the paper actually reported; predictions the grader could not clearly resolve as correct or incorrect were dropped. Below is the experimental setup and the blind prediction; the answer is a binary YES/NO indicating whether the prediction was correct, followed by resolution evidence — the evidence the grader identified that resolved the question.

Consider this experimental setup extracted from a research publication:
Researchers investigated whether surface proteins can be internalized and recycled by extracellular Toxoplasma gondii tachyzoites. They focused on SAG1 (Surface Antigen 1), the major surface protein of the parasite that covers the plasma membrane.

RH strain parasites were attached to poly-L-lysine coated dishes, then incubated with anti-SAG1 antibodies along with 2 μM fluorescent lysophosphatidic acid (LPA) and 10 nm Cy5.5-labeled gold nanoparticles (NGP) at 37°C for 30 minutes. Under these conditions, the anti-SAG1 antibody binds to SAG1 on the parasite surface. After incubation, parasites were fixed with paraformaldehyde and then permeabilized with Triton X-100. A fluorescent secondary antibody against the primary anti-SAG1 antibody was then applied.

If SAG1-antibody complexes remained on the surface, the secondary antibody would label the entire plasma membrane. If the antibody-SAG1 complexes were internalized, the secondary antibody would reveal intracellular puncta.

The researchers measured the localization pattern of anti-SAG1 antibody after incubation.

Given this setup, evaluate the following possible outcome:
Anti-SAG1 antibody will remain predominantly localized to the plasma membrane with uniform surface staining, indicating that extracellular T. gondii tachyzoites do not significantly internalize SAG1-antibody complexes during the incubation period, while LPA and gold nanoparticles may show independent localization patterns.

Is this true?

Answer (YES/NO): NO